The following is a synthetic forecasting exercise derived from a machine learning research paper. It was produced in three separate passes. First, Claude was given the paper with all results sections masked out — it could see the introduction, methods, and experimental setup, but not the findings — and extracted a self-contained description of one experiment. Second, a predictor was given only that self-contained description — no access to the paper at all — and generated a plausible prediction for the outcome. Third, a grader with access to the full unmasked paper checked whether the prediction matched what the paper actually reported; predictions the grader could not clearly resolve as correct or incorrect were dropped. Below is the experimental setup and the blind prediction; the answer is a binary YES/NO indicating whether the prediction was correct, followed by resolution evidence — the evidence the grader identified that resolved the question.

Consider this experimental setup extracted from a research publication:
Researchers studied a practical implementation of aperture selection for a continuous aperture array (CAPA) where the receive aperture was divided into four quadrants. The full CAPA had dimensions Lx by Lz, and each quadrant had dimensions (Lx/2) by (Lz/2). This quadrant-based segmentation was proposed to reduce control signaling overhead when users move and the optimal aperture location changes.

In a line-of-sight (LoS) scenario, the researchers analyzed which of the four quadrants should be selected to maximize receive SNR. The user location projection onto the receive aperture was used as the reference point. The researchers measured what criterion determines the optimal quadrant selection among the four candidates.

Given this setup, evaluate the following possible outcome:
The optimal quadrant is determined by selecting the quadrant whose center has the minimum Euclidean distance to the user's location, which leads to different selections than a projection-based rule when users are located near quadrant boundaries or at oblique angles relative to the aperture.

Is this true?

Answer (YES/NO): NO